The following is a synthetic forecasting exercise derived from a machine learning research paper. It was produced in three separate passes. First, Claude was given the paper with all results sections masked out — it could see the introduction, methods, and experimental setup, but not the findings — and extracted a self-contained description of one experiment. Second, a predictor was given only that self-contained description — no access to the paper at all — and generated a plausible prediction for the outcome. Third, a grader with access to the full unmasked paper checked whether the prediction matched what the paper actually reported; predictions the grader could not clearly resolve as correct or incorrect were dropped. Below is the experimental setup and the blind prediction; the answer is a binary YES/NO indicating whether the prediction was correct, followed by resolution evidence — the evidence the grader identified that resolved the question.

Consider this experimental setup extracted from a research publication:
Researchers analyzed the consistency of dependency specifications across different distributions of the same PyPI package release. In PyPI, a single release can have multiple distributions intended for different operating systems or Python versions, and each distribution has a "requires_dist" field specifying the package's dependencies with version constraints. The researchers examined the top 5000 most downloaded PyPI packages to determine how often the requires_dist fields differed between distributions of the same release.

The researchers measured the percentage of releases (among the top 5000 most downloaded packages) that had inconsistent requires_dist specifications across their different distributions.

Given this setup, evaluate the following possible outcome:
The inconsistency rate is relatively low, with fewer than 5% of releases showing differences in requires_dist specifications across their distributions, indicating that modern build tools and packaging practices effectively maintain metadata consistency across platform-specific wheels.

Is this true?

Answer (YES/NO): YES